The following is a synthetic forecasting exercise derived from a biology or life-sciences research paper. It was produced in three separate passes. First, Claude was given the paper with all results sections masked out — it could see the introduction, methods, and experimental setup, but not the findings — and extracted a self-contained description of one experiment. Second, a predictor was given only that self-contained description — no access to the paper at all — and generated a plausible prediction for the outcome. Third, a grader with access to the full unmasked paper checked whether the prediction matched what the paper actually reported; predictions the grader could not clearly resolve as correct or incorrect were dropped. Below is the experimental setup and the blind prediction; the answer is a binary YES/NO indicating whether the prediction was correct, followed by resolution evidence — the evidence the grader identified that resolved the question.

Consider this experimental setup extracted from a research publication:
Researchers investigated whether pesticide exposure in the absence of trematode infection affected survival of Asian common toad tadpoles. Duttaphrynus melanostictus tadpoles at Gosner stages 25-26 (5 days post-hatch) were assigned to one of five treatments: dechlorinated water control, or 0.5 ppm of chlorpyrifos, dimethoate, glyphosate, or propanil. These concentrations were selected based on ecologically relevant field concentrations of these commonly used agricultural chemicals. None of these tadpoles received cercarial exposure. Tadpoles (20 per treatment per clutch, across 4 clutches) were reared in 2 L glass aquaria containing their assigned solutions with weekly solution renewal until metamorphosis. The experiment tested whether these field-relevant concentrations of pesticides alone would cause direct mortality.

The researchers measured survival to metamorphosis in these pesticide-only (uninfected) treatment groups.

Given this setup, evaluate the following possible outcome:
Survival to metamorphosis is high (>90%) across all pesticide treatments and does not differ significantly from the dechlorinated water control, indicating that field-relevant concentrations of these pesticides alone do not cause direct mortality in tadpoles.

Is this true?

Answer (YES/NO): NO